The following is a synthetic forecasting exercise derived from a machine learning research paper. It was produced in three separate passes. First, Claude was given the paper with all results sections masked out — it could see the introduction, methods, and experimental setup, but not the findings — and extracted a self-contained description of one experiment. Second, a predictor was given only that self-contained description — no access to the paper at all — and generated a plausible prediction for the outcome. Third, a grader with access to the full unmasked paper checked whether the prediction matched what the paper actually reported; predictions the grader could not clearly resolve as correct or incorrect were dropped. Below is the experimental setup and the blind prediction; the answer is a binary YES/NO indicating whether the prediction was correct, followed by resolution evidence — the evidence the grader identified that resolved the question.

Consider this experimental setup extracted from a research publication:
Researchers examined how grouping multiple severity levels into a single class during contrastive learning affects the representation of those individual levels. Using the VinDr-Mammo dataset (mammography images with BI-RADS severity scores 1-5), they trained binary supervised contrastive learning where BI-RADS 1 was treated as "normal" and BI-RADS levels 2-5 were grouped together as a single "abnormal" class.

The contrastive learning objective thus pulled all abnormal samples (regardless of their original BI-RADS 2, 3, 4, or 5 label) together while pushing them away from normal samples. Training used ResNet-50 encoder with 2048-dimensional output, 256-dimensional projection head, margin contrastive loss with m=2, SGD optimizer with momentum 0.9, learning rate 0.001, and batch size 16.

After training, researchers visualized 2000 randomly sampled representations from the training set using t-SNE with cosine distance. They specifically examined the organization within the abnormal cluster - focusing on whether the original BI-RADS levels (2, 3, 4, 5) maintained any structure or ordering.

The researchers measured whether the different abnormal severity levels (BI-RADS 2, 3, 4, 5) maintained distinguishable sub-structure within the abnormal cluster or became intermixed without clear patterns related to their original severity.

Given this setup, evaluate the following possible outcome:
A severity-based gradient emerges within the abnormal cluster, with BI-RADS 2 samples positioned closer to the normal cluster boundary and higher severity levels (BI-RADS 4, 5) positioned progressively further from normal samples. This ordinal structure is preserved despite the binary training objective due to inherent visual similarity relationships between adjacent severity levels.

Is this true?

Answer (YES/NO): NO